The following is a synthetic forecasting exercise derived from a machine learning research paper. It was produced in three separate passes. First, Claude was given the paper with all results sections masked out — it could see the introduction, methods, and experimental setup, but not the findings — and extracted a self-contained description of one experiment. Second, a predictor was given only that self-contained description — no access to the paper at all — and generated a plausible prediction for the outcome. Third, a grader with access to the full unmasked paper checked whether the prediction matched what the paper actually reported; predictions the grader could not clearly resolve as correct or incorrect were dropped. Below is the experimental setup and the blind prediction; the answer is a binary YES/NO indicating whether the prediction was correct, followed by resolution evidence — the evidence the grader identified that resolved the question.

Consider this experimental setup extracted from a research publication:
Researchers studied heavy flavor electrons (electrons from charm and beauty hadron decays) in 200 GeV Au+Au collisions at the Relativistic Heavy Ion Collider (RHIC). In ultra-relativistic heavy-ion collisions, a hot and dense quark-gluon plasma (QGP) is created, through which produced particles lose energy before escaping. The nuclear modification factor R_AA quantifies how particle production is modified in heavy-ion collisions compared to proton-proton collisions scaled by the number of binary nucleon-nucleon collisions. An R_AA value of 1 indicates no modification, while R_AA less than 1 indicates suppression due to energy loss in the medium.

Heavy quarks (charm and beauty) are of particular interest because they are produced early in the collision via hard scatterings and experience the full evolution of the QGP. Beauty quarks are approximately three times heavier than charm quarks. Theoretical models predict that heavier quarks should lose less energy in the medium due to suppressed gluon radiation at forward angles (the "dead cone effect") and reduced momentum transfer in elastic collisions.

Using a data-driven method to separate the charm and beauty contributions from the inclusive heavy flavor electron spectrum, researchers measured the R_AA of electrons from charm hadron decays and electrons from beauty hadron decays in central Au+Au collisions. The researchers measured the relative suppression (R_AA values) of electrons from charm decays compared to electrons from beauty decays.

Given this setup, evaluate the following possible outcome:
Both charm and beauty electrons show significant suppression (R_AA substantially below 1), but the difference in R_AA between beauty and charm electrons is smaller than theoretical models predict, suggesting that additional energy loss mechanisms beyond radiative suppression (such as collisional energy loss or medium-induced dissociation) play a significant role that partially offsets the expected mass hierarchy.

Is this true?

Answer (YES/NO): NO